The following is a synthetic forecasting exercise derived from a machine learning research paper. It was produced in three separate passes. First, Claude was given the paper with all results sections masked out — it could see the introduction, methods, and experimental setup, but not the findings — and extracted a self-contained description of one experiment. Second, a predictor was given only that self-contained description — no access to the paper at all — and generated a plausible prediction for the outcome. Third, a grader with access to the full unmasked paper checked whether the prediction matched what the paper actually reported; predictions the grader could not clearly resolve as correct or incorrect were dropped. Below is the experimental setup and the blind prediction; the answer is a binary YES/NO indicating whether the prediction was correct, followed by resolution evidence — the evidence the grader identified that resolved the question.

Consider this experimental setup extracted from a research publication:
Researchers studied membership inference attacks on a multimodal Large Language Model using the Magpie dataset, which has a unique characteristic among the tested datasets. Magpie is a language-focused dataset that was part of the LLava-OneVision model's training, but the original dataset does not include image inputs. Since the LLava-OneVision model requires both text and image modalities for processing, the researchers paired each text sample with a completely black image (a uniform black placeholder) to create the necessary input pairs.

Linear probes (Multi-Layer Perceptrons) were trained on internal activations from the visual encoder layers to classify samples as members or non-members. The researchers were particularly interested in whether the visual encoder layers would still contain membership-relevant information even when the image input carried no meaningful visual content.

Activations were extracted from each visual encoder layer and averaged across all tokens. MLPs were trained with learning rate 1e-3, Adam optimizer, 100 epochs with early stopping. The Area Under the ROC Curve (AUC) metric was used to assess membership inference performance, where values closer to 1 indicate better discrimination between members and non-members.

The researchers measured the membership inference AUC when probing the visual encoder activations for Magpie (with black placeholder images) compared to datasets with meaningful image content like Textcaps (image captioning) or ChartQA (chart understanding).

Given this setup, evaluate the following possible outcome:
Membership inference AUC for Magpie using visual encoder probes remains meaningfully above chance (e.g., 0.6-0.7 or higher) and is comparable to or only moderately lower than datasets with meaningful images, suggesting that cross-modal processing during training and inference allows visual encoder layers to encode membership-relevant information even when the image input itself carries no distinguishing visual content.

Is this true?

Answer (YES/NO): NO